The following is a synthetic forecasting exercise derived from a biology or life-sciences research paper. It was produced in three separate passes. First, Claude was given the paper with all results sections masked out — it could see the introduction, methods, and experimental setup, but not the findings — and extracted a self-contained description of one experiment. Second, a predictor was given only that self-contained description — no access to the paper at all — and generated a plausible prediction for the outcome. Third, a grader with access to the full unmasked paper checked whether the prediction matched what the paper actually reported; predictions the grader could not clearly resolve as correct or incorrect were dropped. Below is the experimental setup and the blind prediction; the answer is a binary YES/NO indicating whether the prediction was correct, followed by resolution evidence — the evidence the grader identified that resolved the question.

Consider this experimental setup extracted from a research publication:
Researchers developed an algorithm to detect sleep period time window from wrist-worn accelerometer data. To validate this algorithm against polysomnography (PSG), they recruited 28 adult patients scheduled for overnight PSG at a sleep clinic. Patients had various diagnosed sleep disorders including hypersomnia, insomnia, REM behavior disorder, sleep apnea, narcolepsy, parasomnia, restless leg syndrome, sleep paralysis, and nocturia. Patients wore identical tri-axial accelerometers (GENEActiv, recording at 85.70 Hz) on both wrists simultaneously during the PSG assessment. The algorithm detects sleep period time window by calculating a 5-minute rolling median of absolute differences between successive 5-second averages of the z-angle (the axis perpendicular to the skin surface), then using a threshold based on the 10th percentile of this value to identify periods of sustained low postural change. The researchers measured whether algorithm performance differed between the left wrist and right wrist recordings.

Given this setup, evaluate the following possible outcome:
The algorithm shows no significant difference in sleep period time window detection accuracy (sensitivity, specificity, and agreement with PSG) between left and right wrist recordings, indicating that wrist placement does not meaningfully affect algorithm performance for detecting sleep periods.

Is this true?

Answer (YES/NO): YES